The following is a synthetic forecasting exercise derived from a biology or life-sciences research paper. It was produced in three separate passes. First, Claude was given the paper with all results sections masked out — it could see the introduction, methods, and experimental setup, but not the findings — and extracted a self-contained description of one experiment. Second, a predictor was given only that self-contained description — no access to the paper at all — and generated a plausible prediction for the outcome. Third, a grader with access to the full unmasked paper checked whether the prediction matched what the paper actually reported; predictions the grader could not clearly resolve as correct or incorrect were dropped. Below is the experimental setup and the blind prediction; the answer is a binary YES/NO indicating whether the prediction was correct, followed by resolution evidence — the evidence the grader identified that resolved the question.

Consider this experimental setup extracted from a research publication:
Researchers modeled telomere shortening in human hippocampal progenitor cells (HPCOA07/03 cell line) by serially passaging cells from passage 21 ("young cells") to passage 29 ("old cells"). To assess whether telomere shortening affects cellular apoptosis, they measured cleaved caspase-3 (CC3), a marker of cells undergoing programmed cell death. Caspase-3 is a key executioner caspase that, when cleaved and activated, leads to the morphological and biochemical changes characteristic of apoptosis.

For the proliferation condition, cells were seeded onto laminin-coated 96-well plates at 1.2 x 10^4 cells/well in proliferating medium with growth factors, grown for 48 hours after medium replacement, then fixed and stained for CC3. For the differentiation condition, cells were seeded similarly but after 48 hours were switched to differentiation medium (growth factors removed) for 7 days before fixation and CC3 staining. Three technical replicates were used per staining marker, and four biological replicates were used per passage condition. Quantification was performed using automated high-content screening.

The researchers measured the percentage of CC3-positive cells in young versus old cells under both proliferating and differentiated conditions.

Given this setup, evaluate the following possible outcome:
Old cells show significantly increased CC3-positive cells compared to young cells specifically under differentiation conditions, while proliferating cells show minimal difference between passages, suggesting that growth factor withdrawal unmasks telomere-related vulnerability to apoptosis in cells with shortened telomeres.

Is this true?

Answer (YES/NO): NO